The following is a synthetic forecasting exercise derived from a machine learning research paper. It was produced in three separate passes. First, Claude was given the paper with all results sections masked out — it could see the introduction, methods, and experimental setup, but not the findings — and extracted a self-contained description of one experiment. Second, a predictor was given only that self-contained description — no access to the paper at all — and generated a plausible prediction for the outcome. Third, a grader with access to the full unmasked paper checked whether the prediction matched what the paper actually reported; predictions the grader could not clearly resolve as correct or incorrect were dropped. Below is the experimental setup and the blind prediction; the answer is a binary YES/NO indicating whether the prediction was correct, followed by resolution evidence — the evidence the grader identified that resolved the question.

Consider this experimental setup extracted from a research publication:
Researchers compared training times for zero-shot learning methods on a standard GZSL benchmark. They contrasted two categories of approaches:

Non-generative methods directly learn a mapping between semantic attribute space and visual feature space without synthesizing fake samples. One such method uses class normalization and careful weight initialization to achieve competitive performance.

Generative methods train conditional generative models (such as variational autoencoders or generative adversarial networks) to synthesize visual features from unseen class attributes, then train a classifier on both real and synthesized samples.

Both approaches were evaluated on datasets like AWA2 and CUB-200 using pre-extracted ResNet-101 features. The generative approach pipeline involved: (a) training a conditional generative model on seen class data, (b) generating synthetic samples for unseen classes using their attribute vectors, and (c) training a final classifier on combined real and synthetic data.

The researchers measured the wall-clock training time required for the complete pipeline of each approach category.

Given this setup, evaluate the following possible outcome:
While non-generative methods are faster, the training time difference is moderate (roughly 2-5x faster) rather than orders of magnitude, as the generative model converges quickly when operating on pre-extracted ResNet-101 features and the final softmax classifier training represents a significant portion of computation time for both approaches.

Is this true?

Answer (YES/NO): NO